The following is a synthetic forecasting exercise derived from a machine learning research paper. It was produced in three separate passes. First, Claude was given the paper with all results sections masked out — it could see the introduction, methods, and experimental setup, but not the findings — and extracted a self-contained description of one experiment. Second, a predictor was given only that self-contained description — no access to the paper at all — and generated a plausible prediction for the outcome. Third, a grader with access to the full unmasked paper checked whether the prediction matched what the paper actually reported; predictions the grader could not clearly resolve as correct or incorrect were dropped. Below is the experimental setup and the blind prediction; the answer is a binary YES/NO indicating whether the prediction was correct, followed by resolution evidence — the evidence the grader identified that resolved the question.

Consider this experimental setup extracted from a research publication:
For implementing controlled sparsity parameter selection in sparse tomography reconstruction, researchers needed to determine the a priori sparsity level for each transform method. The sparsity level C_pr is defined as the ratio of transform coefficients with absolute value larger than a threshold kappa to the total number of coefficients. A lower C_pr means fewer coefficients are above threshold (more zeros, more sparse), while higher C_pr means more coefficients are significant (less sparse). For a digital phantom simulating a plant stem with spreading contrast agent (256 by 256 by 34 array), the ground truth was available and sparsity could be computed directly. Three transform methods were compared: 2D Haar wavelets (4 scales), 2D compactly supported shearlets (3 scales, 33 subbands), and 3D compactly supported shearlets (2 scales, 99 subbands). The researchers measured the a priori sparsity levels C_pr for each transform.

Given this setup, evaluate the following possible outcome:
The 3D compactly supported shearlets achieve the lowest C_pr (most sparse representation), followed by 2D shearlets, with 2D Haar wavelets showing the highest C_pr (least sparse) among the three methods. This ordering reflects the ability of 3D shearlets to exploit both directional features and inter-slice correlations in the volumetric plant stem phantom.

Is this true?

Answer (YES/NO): NO